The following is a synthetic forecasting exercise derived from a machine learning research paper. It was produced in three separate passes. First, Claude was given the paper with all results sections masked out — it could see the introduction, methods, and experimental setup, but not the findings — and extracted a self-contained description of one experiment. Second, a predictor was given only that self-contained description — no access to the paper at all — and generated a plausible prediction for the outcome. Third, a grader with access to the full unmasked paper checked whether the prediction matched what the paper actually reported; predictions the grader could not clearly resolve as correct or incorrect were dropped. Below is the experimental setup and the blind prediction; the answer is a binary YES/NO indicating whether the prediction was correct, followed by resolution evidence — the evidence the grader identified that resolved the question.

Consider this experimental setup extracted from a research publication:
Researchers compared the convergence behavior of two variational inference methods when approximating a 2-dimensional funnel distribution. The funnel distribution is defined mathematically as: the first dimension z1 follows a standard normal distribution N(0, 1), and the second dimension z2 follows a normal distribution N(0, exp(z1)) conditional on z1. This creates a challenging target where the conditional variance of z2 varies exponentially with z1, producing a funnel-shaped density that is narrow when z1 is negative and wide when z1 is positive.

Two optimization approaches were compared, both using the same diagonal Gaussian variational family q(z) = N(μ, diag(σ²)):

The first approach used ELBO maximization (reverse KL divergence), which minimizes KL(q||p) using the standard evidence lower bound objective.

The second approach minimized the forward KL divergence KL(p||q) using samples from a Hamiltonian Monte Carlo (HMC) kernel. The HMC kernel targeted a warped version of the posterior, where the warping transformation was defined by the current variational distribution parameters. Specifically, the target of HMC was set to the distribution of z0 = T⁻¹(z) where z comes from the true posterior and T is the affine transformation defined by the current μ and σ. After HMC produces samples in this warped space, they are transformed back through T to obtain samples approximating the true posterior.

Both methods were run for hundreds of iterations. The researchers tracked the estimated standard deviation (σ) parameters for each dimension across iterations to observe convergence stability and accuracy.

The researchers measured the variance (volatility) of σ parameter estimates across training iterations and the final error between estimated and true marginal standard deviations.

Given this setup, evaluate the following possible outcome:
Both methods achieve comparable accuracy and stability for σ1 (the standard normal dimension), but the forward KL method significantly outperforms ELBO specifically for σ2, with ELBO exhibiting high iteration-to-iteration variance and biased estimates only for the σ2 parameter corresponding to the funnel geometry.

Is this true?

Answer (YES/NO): NO